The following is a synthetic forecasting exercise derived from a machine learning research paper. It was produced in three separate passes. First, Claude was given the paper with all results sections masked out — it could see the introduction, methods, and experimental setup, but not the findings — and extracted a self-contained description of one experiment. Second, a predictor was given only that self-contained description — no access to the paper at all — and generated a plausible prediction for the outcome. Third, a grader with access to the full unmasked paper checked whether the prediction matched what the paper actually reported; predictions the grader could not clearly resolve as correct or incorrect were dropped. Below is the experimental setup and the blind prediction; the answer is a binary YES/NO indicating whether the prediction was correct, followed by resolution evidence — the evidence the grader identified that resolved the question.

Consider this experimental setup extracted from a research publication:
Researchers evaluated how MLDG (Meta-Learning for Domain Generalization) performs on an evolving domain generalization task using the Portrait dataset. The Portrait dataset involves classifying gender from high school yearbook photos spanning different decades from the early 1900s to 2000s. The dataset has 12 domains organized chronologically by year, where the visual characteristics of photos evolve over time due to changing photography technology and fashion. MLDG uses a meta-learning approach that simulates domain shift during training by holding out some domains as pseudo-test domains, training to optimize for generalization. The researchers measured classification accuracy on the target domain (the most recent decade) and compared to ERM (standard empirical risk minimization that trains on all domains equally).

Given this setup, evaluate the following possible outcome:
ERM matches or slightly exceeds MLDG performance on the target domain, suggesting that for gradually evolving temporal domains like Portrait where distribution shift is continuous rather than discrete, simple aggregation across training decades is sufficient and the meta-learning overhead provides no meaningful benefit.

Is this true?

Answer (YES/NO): NO